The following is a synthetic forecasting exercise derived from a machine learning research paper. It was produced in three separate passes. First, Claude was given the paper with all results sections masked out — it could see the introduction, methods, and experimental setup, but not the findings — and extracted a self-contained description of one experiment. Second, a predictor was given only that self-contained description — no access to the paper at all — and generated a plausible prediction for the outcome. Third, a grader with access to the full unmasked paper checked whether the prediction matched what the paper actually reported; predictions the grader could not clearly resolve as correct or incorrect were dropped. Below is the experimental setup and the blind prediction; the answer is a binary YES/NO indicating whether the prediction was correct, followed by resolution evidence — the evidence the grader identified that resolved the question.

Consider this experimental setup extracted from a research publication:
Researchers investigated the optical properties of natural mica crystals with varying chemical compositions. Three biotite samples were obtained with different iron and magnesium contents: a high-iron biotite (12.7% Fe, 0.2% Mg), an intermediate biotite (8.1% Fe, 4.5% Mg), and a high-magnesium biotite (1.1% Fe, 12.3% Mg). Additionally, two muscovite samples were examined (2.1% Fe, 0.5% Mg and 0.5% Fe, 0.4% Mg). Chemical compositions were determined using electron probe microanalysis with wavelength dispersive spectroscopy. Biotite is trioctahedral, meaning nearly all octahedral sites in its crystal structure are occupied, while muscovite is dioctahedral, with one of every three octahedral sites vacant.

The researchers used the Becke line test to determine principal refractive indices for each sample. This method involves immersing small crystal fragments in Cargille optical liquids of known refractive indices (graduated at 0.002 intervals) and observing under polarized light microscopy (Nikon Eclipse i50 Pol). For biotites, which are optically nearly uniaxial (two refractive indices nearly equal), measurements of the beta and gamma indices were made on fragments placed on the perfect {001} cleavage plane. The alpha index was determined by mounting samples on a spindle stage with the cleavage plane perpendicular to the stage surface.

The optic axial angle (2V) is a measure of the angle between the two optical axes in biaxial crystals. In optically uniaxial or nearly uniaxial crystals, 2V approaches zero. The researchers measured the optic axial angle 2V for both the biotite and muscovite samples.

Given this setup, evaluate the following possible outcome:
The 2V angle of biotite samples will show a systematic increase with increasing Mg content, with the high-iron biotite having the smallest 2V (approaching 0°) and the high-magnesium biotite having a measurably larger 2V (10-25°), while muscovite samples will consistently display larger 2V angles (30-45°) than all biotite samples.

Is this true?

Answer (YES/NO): NO